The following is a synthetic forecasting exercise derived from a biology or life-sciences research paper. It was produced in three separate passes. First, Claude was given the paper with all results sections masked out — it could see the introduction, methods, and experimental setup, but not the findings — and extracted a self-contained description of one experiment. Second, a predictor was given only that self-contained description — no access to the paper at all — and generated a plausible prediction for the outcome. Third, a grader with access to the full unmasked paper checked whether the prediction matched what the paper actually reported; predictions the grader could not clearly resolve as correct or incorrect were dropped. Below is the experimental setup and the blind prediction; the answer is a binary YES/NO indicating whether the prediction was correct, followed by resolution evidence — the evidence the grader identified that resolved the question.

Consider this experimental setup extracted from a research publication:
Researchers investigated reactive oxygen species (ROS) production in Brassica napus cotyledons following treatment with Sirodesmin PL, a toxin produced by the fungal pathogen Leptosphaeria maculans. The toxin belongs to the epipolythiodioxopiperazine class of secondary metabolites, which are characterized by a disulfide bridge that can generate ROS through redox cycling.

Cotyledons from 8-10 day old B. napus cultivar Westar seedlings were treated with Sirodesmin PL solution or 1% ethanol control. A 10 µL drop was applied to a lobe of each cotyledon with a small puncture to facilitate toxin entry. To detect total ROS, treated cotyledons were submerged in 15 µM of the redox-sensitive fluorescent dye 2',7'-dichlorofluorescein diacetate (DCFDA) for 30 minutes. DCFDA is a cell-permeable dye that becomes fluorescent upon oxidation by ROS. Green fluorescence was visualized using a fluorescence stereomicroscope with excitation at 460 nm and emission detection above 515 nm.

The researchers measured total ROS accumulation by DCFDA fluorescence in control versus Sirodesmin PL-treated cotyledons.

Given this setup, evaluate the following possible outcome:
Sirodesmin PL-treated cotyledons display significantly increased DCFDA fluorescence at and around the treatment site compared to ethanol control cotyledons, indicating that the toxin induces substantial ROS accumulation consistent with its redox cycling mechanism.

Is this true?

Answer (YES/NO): YES